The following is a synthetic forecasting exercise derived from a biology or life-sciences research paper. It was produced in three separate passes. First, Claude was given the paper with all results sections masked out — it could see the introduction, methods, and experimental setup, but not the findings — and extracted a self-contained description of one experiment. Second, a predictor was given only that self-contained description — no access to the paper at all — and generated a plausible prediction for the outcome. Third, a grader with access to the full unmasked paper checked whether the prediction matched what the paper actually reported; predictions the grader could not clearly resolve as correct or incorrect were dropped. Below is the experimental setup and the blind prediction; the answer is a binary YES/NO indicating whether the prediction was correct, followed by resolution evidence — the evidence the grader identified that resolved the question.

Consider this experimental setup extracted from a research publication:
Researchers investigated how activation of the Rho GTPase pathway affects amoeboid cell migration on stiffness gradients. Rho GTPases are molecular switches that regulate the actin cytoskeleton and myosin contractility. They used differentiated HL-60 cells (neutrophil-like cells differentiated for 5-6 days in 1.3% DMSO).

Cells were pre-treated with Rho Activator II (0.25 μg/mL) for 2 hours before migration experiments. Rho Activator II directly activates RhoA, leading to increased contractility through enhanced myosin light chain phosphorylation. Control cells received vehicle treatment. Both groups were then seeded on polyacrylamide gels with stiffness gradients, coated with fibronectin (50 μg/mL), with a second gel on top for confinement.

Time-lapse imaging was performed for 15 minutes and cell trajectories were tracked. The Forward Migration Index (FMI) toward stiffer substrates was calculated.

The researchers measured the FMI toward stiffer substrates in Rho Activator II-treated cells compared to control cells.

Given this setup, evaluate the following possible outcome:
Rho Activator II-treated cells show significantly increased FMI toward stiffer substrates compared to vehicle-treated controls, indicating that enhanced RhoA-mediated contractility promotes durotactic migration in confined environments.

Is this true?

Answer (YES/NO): YES